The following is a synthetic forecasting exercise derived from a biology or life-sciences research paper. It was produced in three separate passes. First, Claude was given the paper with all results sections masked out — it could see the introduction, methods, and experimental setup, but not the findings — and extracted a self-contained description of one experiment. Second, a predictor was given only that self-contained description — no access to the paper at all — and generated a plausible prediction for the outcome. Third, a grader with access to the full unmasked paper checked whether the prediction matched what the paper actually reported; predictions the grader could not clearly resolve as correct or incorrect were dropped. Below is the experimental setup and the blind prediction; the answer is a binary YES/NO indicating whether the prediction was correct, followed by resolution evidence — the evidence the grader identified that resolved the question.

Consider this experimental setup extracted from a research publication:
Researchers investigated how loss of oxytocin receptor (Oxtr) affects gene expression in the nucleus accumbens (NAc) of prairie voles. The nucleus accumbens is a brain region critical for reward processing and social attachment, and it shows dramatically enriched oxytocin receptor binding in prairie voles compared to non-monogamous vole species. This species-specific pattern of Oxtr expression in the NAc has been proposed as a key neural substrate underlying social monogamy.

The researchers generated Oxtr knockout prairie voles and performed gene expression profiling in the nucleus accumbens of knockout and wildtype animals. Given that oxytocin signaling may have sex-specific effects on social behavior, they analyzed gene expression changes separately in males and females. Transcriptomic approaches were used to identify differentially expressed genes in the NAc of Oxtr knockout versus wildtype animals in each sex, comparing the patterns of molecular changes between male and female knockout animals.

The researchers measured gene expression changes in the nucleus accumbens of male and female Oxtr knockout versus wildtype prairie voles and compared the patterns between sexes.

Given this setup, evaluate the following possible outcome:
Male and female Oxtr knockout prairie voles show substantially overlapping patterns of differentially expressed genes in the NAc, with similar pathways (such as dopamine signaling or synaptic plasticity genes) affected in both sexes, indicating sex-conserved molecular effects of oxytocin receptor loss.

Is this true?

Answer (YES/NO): NO